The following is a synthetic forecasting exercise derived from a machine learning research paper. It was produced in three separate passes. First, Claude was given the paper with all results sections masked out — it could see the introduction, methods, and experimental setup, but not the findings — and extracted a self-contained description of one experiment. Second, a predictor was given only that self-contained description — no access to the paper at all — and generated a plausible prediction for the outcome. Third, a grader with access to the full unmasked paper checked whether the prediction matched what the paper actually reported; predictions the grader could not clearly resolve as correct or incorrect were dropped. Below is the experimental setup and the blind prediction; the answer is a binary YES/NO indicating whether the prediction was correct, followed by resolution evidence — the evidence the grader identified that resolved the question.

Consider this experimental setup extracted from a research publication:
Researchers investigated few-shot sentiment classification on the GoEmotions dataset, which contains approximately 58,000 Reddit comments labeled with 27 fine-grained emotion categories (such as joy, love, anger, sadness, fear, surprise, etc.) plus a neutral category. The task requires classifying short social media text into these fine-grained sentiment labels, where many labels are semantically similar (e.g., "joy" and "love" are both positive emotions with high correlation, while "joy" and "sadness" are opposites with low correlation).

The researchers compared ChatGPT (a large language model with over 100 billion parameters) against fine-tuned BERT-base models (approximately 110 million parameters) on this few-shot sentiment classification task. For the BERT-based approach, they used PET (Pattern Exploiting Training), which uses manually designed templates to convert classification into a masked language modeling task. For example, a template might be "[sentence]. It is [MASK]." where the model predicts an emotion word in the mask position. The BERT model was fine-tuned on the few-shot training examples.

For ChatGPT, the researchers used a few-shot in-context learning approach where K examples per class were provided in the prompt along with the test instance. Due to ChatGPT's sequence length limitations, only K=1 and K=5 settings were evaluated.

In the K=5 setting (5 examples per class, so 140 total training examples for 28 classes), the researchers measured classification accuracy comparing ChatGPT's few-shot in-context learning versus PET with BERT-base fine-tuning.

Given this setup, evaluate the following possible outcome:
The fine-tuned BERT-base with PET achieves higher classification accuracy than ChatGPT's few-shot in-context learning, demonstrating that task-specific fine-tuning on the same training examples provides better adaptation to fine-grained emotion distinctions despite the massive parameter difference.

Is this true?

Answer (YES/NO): YES